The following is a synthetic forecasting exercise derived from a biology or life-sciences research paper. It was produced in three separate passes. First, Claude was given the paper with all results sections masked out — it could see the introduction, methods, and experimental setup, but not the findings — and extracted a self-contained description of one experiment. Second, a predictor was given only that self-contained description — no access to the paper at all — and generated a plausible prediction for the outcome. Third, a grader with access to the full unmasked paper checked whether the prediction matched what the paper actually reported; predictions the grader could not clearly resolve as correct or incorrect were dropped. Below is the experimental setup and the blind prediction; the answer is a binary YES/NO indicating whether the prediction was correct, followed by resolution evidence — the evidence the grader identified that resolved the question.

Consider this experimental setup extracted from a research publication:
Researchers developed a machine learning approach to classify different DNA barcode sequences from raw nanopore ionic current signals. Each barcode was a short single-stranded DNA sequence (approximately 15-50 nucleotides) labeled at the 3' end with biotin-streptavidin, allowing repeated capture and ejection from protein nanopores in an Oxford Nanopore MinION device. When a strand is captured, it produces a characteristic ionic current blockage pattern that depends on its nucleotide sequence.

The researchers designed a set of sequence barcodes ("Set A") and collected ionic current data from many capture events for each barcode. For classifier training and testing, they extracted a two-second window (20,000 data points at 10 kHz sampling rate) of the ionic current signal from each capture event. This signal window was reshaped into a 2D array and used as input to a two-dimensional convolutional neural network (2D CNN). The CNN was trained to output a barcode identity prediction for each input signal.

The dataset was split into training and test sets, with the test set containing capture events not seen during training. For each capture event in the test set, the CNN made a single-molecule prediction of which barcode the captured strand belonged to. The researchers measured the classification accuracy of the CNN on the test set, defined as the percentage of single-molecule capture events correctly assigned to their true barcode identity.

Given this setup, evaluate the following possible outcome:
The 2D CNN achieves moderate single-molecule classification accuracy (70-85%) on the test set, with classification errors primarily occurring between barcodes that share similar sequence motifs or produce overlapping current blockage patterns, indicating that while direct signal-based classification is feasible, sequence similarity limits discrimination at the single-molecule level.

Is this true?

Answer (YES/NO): YES